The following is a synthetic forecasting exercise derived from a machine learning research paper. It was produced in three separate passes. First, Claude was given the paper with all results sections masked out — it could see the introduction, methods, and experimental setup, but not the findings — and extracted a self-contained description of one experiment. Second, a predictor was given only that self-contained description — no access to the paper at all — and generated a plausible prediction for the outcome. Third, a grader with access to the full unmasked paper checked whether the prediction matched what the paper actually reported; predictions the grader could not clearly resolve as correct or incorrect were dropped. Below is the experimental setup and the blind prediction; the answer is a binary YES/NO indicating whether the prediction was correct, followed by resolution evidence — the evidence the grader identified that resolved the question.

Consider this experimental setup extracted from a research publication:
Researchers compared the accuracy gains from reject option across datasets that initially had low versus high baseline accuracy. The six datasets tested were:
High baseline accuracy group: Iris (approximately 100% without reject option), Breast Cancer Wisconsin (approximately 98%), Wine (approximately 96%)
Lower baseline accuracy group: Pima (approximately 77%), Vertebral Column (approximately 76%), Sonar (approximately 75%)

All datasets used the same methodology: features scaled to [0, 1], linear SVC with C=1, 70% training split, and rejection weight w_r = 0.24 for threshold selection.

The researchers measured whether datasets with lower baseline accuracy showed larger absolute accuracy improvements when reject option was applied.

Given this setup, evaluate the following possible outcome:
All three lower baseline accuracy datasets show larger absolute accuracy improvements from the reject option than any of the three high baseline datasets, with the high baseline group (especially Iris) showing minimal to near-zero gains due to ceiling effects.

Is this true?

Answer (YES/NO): YES